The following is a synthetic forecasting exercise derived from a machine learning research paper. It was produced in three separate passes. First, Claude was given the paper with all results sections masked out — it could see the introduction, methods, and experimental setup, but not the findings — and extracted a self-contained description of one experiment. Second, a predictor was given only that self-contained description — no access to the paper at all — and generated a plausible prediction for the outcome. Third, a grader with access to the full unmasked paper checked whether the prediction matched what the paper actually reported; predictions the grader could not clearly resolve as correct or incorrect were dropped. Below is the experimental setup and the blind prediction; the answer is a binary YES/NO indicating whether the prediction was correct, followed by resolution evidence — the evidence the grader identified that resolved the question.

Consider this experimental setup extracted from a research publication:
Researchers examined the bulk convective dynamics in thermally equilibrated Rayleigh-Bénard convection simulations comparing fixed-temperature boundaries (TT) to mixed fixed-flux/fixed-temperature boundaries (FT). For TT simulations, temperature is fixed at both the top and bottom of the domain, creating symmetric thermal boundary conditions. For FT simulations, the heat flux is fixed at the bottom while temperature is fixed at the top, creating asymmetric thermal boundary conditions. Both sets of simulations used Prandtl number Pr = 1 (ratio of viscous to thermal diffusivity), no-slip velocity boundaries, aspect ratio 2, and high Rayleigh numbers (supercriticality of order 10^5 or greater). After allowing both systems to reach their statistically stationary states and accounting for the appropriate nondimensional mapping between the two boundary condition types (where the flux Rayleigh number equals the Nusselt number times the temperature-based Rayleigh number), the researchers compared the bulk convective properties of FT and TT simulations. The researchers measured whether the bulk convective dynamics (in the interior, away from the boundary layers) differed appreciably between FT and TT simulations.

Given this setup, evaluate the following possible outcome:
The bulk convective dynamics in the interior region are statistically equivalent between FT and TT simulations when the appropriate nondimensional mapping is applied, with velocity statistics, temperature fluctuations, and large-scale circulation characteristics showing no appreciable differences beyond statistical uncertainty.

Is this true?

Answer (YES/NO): YES